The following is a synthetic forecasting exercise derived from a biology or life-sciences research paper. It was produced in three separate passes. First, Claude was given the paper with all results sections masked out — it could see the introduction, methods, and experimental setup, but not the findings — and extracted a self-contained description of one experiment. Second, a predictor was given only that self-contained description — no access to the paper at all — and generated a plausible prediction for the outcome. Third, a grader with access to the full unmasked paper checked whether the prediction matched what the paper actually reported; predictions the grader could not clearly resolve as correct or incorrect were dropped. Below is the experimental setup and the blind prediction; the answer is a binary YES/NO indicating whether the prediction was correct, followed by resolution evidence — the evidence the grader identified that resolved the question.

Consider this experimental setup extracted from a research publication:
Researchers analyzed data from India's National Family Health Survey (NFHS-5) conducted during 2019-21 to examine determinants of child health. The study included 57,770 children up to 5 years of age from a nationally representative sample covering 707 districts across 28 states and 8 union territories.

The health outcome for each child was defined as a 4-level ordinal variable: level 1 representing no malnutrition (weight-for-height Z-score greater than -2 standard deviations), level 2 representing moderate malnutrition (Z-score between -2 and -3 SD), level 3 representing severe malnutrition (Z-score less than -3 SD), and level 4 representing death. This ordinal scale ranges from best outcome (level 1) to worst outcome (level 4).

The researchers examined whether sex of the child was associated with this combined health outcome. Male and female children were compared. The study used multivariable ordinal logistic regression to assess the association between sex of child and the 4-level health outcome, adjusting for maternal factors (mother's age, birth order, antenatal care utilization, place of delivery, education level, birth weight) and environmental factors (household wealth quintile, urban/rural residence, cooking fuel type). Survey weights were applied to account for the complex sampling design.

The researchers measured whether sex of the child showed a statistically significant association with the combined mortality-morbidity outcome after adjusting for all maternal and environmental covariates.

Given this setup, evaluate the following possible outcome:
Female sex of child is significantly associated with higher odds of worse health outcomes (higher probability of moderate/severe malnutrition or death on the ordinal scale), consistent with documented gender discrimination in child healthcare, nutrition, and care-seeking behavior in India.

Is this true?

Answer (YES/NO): NO